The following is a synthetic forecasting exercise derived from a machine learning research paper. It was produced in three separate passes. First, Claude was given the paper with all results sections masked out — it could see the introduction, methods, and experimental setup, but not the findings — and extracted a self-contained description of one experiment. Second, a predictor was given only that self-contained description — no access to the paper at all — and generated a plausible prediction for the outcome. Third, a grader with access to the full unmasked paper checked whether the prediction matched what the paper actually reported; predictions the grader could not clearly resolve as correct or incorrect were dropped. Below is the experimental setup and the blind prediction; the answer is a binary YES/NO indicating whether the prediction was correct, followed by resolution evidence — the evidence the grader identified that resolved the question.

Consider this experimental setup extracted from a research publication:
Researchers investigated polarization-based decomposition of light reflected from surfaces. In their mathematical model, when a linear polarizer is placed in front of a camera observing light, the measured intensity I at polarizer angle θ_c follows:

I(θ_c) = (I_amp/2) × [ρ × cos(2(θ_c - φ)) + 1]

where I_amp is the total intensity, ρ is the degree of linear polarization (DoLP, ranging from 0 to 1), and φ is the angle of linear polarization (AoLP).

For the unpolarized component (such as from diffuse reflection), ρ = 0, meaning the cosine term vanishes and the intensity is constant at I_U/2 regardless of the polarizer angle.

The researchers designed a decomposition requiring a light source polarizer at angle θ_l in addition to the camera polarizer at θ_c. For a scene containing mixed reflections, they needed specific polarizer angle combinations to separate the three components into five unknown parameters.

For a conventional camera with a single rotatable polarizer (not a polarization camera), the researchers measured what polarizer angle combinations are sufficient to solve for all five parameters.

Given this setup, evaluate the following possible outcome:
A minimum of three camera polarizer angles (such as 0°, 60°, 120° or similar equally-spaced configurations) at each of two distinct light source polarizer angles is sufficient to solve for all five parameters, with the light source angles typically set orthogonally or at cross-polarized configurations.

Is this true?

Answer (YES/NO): NO